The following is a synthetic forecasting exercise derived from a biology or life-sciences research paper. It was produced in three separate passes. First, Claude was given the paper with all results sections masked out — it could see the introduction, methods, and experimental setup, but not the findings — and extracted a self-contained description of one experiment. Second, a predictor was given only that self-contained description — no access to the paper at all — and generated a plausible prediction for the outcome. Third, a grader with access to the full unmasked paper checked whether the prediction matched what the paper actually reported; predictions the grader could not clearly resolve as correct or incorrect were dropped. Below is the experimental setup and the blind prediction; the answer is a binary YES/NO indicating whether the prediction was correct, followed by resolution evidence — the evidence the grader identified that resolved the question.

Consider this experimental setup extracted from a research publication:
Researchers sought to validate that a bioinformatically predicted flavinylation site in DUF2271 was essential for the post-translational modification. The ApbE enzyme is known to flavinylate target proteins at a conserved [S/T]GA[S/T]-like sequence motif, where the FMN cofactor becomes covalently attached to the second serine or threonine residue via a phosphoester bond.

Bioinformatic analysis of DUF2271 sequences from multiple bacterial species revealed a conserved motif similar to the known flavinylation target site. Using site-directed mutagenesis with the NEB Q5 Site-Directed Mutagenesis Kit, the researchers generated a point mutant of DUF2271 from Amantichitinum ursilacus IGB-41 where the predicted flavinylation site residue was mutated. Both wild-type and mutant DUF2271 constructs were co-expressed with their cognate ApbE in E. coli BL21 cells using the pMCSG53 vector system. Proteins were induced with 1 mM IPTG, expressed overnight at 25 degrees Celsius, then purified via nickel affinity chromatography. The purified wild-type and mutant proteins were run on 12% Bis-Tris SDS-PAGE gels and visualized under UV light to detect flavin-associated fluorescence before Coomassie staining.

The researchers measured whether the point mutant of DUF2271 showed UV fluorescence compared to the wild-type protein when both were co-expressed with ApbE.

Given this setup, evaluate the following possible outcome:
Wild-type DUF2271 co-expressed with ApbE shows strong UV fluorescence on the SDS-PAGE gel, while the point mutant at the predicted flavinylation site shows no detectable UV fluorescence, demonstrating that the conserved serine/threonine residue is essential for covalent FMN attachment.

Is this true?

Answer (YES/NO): YES